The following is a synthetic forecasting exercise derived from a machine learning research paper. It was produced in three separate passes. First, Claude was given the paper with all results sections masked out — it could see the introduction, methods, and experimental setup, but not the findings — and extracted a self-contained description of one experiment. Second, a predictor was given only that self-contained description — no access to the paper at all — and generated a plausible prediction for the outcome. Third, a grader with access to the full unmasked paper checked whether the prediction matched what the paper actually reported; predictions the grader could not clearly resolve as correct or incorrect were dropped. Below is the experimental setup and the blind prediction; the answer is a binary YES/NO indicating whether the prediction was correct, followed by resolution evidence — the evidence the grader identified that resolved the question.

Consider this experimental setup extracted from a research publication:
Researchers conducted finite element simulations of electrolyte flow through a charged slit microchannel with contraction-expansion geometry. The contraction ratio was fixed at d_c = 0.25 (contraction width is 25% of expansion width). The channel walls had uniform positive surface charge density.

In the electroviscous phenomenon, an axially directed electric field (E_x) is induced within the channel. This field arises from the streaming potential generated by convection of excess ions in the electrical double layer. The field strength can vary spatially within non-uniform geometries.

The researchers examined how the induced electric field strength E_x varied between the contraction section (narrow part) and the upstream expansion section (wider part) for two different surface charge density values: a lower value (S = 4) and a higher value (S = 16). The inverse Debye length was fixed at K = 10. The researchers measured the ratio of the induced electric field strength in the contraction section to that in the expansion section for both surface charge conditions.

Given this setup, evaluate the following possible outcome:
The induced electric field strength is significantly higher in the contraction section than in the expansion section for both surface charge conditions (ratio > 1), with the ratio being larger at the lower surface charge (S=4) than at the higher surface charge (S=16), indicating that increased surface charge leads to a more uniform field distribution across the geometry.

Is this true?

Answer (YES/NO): YES